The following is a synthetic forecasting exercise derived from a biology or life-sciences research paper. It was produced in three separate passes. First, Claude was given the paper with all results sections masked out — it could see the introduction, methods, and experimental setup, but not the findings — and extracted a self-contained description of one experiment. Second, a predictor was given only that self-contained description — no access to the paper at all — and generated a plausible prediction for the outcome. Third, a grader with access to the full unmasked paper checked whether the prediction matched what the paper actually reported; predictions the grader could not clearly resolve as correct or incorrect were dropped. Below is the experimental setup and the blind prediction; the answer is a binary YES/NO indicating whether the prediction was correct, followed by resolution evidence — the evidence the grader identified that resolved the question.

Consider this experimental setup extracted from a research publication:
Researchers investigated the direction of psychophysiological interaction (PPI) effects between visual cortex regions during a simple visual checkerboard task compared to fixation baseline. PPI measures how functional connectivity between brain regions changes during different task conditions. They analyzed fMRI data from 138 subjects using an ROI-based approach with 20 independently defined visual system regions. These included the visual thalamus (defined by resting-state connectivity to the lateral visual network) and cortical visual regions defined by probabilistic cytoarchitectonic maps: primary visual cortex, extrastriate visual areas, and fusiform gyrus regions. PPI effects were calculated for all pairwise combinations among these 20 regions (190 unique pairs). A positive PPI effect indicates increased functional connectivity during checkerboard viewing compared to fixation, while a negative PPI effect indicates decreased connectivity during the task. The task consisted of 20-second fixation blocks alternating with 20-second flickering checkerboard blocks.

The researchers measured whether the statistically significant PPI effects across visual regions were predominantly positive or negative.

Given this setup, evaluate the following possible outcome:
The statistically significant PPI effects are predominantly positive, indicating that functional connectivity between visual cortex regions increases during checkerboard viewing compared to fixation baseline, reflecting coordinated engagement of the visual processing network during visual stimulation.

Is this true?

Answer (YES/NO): NO